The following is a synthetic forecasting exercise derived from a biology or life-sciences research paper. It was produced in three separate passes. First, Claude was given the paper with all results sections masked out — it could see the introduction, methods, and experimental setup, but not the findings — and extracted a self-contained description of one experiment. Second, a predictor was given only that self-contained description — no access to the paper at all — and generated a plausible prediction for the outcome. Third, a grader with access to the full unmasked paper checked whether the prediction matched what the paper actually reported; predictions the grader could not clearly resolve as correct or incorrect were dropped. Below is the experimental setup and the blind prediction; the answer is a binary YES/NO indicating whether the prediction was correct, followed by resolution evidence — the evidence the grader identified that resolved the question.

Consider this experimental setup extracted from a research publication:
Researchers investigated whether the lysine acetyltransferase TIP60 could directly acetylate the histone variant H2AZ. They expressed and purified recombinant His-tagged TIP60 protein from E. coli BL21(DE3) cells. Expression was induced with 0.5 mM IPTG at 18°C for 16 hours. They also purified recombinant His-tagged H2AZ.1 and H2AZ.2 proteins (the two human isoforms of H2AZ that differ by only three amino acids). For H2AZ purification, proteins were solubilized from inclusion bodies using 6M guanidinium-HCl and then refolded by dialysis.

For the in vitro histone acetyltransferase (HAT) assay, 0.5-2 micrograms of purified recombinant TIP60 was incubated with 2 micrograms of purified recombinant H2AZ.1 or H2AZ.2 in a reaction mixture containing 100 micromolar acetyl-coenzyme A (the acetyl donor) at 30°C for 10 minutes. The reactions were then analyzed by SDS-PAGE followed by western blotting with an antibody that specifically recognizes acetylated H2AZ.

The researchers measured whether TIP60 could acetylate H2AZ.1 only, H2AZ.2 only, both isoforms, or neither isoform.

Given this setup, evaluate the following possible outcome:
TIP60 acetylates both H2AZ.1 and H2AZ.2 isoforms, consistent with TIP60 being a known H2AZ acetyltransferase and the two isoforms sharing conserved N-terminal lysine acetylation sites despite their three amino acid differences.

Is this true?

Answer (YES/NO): YES